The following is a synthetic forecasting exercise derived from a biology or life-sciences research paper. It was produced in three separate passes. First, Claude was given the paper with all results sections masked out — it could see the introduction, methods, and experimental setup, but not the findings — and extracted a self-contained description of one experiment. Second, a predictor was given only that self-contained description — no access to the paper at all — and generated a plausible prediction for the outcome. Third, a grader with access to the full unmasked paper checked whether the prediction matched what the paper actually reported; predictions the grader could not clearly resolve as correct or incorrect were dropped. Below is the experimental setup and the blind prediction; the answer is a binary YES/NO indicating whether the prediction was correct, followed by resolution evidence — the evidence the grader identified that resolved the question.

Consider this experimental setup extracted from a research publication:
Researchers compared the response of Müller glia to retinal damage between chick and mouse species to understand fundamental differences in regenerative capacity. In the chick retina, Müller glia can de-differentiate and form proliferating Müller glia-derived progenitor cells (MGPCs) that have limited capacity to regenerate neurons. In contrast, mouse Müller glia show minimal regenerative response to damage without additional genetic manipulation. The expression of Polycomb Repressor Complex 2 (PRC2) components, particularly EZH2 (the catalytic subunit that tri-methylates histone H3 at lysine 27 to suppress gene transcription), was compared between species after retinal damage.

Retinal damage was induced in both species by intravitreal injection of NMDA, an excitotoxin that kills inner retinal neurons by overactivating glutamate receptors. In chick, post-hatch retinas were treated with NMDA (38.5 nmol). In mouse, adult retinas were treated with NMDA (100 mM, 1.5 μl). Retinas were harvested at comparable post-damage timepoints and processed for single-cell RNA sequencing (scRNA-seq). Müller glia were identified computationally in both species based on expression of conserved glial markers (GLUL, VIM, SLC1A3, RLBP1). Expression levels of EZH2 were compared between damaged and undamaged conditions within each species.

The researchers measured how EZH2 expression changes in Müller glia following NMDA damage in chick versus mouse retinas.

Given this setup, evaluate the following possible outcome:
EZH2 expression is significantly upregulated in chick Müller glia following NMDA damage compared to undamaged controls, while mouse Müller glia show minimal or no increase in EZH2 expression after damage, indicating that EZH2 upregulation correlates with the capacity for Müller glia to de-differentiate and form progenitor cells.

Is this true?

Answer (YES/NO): YES